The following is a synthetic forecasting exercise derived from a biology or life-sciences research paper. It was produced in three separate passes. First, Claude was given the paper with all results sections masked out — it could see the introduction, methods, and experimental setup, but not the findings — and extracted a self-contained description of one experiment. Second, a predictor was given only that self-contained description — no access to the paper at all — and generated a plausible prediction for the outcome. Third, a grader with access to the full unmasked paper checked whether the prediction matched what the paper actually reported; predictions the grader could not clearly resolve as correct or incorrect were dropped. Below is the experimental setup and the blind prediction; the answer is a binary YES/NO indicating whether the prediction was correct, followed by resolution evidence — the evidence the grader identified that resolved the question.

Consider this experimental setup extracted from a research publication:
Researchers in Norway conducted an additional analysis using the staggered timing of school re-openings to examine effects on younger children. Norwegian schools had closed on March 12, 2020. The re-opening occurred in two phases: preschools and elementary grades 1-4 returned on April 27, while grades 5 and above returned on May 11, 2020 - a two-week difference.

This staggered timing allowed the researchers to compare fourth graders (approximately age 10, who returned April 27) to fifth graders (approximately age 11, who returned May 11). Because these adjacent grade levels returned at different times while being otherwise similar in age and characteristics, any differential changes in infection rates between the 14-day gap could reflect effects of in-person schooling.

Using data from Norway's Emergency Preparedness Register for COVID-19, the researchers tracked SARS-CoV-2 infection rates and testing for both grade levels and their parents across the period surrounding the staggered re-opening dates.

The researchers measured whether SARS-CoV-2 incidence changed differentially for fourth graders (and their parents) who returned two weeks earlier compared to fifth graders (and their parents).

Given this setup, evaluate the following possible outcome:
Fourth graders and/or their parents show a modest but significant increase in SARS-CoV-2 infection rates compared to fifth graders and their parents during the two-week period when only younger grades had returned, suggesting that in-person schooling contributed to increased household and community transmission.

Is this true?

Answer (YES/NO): NO